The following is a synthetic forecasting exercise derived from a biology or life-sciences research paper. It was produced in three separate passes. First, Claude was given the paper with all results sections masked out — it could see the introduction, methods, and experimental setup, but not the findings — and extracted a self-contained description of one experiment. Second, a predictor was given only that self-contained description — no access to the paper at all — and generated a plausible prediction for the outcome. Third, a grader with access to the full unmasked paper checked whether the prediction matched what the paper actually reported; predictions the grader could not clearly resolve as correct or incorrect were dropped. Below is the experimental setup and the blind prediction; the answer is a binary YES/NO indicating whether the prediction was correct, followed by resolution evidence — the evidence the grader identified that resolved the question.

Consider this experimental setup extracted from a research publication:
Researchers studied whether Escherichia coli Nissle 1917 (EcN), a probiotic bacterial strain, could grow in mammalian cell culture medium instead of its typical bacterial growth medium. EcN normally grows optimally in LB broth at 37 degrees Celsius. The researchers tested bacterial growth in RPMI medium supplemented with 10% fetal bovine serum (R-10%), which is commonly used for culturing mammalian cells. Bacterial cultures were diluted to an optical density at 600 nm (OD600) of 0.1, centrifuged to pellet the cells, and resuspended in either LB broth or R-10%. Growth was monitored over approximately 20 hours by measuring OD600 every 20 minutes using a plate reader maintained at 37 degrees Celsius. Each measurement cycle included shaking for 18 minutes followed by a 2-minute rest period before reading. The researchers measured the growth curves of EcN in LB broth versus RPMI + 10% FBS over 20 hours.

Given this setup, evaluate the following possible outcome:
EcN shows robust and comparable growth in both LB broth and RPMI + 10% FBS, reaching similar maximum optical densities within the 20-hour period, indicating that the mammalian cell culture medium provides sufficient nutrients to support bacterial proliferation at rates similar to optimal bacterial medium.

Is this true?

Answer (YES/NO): NO